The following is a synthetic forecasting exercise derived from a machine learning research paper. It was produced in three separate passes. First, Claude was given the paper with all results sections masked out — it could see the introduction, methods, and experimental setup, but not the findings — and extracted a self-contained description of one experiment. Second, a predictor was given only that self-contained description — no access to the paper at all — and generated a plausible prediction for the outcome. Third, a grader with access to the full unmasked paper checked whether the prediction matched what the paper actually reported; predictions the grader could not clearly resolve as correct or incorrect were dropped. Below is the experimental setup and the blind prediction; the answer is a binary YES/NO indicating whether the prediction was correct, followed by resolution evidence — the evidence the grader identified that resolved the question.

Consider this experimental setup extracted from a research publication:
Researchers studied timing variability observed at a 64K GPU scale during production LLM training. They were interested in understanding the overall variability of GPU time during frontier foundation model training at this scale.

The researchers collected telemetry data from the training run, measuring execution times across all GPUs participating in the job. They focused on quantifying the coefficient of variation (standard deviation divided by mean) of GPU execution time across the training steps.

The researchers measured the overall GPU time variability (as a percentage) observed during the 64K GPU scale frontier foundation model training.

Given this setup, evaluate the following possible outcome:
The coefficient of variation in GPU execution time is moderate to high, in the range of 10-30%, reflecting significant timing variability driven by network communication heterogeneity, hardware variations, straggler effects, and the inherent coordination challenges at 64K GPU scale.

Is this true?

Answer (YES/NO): NO